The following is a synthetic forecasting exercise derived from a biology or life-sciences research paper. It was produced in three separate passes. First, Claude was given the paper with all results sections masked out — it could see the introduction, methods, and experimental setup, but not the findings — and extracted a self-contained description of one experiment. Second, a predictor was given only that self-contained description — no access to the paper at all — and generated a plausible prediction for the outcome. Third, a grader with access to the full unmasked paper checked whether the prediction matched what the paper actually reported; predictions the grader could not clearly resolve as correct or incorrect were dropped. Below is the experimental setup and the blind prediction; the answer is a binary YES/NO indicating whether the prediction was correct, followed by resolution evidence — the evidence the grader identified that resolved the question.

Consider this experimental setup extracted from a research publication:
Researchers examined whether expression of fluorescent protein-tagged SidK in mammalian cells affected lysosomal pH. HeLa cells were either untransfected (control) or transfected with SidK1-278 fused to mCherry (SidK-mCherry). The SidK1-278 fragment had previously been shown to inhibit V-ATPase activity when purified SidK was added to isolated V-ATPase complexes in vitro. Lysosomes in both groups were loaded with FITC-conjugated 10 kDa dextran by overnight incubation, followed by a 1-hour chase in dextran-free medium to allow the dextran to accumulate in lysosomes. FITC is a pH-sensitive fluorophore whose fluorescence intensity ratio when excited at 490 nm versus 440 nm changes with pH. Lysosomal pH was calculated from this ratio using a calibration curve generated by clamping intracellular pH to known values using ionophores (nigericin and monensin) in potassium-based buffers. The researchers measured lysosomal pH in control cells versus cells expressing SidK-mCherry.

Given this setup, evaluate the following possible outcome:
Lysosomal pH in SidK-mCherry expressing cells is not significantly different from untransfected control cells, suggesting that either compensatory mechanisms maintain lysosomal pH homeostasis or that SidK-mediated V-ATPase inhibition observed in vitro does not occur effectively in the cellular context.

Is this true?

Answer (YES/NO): NO